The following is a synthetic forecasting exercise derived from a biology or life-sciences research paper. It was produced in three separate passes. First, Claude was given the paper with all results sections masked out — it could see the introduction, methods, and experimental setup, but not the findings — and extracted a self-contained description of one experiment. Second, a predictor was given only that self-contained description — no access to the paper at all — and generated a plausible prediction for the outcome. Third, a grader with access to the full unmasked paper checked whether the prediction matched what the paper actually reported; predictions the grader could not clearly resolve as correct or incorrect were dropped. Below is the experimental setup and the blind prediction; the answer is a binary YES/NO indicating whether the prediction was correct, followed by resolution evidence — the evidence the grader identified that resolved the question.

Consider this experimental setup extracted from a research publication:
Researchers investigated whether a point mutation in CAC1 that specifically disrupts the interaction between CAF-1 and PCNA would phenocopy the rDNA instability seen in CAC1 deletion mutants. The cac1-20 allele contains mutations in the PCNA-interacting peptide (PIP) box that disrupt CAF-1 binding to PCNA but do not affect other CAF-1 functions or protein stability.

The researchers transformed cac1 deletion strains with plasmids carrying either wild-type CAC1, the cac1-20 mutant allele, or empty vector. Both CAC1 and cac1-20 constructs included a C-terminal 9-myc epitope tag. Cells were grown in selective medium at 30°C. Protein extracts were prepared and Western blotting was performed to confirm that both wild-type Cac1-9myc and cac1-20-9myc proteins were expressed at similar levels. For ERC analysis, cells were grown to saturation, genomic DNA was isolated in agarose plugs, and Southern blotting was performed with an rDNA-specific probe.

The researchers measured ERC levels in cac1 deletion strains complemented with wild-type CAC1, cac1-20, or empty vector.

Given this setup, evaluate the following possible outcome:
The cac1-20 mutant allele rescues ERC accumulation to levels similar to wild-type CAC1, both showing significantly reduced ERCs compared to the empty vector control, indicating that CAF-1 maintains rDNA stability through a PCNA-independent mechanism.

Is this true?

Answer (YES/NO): NO